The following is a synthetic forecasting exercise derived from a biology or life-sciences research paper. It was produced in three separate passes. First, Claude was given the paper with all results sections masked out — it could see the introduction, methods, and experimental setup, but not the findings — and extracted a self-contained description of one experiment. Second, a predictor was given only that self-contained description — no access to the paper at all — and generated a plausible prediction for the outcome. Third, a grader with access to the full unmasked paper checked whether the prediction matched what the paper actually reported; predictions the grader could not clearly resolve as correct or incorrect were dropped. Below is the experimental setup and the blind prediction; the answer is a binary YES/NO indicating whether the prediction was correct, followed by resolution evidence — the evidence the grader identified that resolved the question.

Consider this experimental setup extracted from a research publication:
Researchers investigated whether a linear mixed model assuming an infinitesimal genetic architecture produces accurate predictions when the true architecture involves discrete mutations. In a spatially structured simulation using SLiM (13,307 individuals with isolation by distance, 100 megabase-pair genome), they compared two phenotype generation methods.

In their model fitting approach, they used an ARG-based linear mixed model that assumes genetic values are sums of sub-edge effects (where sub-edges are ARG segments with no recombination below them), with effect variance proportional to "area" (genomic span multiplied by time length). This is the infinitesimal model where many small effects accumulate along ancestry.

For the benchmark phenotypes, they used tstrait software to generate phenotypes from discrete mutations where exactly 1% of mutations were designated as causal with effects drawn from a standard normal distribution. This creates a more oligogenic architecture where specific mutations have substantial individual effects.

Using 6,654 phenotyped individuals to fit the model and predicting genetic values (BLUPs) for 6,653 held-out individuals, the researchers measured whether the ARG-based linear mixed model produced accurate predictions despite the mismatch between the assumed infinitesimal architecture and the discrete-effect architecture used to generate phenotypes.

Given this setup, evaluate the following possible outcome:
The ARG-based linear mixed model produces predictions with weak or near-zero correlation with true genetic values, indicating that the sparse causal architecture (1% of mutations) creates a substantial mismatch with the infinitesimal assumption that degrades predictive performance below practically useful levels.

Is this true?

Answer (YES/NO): NO